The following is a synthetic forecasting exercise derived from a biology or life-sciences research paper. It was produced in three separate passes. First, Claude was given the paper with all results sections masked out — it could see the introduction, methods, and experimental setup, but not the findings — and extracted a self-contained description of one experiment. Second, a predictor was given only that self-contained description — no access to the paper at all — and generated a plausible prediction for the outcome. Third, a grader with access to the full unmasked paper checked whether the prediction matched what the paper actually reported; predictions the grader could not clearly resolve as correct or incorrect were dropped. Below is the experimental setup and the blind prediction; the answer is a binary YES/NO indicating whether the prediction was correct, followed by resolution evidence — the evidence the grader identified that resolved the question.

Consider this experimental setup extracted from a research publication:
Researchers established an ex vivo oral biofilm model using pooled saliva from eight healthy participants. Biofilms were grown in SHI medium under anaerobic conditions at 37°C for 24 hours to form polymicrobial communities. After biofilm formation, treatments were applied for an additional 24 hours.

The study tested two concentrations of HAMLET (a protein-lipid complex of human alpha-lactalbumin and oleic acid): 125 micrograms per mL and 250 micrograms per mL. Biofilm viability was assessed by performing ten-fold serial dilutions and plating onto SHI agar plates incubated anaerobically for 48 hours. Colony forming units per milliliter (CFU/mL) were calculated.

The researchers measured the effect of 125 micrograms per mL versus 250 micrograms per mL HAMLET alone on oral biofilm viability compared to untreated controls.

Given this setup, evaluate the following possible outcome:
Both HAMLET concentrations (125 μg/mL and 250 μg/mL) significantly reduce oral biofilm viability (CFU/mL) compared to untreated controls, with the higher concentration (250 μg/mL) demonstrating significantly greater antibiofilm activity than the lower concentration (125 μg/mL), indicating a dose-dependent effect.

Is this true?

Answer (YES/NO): NO